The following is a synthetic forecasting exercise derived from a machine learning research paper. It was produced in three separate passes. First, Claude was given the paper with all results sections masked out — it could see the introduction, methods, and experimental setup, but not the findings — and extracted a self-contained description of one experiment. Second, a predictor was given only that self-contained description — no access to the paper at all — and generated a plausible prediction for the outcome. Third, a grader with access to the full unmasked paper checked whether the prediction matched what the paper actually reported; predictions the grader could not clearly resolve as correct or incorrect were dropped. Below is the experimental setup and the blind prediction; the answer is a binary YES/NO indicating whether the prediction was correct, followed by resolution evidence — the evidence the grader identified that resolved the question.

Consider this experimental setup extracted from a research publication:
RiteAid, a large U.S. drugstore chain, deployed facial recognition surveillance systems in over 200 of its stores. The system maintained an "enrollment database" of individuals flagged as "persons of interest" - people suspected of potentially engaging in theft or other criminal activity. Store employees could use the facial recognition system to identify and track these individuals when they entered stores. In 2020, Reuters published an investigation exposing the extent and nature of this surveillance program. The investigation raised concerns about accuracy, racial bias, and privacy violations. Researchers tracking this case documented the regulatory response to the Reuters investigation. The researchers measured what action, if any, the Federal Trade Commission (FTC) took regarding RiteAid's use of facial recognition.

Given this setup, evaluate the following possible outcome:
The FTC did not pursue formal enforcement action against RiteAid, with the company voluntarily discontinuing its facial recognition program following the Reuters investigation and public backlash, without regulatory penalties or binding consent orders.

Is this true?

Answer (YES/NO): NO